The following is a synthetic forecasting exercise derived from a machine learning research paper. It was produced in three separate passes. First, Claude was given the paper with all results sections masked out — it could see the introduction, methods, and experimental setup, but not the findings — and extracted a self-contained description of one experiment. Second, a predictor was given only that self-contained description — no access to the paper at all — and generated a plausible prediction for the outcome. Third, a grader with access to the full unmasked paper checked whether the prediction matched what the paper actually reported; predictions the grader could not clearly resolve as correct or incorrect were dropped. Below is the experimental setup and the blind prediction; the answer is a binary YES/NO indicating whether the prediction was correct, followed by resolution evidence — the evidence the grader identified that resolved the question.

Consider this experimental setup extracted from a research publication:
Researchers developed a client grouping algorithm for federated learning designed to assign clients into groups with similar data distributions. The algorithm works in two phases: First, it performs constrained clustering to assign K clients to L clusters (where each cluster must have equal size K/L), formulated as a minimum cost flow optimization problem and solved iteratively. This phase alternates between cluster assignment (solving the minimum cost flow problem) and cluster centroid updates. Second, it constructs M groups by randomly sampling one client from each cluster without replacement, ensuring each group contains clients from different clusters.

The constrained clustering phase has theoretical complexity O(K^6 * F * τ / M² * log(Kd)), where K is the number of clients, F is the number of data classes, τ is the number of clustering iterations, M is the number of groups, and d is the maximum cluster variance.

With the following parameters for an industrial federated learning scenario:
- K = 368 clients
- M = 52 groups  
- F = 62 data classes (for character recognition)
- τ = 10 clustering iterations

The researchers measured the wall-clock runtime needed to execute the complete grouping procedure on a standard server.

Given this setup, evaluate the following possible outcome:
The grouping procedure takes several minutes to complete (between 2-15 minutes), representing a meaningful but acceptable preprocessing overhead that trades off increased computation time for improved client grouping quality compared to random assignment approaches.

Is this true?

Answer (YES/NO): NO